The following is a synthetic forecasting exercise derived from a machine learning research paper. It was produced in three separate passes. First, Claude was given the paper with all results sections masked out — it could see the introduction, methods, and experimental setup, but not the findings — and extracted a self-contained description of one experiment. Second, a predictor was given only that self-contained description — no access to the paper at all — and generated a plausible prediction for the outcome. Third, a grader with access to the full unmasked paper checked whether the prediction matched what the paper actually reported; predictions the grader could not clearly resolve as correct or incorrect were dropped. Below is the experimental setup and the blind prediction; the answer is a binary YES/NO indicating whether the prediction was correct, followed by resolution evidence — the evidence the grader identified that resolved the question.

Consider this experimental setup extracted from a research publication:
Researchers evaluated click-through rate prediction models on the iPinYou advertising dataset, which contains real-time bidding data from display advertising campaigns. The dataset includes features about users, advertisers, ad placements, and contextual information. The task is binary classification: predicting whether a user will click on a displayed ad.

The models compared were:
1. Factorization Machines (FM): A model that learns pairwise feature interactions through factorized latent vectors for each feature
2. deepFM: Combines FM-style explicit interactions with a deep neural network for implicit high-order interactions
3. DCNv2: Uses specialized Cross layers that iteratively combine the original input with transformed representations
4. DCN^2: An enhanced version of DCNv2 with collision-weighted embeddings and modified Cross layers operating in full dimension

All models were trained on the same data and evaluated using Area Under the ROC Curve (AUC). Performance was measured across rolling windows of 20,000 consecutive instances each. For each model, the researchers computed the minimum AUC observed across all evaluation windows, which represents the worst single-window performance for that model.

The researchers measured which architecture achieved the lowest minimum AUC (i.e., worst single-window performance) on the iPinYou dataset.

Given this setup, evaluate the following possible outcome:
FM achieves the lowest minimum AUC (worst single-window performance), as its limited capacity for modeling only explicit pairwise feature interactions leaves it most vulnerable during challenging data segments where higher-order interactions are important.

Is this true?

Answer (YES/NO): NO